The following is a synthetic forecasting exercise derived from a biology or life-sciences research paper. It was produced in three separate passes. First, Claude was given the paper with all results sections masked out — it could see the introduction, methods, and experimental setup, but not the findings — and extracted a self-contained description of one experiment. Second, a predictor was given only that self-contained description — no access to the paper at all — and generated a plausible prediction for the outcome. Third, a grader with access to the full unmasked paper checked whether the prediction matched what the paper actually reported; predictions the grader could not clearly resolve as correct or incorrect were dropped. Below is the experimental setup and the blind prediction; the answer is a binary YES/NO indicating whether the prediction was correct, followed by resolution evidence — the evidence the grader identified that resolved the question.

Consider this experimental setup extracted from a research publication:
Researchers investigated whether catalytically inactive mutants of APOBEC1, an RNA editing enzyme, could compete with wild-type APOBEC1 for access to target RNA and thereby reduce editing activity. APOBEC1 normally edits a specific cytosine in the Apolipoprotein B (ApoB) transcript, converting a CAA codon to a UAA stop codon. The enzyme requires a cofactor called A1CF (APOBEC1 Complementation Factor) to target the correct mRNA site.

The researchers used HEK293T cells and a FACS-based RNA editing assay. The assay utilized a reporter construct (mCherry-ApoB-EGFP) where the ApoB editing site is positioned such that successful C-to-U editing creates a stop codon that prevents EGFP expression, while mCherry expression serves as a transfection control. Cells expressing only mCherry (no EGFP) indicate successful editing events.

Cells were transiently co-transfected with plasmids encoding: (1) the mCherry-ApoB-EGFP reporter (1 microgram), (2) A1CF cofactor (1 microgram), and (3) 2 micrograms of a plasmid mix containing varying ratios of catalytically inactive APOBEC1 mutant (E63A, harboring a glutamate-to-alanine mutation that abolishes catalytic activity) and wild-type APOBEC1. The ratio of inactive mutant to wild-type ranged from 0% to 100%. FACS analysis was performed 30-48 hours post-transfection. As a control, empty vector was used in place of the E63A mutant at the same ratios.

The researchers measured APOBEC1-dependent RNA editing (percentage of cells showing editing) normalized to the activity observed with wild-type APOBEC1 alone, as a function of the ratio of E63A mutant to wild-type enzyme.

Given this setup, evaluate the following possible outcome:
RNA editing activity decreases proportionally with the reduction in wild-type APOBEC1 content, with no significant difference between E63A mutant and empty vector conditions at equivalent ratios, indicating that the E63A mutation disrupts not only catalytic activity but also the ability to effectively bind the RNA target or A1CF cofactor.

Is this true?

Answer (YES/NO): NO